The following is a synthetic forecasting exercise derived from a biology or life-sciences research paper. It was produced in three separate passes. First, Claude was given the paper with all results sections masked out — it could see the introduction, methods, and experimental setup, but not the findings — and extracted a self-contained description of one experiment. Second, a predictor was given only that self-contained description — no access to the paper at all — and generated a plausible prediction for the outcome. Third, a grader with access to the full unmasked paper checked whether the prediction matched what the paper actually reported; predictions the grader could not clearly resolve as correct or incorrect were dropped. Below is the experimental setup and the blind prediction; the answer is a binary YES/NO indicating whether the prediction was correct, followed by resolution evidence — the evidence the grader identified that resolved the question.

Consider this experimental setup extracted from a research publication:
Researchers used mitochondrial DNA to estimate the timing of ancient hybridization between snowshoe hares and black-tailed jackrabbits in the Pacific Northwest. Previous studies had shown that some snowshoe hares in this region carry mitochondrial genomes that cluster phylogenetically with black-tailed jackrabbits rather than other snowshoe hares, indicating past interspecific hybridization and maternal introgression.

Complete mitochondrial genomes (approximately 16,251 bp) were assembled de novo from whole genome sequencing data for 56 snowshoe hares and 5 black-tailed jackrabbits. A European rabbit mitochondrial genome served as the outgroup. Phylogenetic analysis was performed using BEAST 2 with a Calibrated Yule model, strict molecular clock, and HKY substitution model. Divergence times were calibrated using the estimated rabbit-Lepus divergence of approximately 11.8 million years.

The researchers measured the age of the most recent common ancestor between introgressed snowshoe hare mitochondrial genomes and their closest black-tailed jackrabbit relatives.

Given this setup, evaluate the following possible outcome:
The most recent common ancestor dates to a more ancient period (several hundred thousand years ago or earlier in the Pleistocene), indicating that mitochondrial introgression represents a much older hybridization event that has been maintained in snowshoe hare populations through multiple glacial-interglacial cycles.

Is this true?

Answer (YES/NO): YES